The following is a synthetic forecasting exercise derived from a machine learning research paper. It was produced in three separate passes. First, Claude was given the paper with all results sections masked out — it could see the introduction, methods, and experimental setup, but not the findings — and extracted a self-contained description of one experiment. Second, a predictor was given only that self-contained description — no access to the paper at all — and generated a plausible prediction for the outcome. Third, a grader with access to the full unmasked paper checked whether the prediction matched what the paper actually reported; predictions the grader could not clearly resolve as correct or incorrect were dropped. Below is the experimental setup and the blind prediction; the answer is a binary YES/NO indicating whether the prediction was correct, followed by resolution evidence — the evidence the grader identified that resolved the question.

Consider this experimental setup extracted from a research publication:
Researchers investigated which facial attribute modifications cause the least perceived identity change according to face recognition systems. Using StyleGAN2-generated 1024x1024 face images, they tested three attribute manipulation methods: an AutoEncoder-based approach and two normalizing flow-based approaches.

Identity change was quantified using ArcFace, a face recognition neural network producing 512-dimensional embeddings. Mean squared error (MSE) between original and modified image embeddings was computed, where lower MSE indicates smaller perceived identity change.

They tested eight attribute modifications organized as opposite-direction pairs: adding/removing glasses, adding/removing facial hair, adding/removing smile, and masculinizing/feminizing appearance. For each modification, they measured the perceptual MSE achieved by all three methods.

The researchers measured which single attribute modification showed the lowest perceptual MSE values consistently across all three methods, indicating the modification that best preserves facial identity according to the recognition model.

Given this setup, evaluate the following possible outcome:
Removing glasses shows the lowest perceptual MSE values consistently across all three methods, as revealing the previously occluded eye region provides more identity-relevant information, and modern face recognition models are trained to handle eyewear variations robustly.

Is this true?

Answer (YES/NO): NO